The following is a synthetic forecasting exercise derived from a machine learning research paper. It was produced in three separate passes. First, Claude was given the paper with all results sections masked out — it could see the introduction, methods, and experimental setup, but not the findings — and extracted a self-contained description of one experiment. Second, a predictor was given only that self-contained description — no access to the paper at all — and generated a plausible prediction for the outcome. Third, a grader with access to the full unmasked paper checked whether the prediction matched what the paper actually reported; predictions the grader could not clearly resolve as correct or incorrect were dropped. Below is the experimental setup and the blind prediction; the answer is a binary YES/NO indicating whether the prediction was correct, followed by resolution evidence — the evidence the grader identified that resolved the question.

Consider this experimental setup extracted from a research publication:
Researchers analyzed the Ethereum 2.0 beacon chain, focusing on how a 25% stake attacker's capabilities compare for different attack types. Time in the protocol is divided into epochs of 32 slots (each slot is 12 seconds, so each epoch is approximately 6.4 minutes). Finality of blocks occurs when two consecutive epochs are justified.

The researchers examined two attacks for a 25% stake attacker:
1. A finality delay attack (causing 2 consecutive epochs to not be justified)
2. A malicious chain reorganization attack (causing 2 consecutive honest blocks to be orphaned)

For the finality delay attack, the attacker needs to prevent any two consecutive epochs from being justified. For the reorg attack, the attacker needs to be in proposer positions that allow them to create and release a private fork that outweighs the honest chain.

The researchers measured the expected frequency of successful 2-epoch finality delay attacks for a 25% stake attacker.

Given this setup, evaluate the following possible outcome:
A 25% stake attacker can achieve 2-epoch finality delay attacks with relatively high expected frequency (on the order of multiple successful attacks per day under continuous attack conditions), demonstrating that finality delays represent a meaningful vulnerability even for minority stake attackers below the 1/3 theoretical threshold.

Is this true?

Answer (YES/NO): YES